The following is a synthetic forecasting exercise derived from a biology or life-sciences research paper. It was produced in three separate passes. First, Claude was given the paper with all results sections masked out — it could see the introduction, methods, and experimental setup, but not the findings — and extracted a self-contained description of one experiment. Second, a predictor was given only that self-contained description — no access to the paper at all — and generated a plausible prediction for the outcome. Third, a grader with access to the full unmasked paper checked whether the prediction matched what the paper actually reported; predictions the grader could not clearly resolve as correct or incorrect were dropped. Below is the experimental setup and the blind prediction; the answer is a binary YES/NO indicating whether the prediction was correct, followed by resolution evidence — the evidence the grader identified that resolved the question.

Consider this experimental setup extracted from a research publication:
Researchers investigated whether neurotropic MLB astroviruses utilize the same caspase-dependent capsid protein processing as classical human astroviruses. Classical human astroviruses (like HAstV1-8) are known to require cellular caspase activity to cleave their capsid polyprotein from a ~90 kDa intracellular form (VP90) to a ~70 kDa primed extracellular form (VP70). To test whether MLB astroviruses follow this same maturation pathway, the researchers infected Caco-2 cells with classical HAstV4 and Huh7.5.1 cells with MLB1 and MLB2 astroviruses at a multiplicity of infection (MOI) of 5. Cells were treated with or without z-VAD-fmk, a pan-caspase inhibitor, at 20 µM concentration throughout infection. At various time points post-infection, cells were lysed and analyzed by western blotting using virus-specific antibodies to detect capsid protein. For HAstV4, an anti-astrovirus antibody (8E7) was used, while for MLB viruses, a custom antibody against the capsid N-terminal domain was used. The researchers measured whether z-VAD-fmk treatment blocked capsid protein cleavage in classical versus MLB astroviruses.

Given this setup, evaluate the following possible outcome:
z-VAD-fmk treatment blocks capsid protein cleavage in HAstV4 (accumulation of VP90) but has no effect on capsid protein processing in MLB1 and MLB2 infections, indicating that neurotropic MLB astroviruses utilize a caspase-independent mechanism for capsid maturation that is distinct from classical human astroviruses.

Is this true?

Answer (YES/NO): NO